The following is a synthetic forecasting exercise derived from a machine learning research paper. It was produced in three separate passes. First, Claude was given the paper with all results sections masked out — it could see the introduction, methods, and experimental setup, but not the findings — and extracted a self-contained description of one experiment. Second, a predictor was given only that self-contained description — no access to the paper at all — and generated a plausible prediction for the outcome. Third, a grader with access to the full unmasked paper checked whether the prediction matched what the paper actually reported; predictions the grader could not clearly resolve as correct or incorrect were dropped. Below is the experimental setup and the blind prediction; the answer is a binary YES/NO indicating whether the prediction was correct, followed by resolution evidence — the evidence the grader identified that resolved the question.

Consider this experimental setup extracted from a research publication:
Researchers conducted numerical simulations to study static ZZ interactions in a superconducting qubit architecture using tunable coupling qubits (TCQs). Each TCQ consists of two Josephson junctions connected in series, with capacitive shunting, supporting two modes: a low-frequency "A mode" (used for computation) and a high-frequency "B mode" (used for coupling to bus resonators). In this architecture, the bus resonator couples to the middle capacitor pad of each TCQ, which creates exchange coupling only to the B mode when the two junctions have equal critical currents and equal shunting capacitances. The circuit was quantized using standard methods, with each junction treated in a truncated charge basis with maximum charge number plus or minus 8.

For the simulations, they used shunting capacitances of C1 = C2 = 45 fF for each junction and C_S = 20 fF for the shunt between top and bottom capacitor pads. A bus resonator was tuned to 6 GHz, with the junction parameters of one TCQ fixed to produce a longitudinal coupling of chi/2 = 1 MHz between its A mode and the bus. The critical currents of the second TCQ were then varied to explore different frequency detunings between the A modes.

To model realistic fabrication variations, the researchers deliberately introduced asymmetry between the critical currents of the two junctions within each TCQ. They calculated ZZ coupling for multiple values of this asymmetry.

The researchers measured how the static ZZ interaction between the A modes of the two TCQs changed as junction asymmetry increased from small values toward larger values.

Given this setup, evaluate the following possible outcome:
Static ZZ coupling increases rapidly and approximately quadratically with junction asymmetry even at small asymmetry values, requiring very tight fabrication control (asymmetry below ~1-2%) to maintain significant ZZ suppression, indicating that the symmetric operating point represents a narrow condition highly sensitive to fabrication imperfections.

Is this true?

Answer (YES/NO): NO